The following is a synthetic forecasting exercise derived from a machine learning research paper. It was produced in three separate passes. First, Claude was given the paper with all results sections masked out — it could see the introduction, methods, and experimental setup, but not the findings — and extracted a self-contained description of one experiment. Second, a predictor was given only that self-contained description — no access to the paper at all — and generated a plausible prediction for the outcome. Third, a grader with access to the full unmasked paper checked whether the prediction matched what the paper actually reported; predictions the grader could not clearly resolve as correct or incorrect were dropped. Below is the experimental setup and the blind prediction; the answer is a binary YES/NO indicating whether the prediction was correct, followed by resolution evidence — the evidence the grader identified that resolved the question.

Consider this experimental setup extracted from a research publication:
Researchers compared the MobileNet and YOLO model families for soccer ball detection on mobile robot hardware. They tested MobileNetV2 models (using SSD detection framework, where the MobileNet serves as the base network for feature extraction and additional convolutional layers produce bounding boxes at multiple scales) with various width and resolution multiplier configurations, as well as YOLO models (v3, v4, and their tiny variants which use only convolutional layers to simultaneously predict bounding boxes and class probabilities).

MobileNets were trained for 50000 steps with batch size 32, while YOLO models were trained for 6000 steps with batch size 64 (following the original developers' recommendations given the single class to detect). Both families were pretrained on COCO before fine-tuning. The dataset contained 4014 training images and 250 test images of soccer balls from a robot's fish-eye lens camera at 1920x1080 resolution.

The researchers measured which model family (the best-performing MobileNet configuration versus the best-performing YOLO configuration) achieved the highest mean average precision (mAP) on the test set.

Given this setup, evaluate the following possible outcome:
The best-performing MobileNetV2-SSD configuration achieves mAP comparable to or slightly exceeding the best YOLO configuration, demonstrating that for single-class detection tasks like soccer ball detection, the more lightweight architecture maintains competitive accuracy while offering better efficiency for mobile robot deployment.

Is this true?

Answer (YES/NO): NO